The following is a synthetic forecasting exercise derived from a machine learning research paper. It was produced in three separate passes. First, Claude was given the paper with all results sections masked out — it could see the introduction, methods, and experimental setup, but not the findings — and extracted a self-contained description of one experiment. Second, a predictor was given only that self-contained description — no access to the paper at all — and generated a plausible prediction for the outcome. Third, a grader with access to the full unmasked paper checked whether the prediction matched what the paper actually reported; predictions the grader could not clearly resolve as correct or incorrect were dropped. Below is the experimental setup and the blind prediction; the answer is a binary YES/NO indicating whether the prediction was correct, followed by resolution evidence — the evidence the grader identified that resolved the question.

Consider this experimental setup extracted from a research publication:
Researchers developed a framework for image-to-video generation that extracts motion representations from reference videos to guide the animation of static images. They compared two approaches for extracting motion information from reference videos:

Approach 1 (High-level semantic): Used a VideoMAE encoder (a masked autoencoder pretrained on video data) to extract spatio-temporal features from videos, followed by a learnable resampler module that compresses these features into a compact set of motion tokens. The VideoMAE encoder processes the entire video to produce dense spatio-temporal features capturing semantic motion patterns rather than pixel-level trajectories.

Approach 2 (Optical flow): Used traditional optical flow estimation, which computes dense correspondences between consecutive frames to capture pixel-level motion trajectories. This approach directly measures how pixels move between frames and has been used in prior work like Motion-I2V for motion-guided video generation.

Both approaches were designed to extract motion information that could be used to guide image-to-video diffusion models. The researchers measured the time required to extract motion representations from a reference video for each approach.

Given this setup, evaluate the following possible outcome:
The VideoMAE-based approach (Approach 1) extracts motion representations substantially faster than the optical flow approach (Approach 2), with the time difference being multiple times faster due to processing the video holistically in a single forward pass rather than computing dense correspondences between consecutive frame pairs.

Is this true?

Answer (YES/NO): YES